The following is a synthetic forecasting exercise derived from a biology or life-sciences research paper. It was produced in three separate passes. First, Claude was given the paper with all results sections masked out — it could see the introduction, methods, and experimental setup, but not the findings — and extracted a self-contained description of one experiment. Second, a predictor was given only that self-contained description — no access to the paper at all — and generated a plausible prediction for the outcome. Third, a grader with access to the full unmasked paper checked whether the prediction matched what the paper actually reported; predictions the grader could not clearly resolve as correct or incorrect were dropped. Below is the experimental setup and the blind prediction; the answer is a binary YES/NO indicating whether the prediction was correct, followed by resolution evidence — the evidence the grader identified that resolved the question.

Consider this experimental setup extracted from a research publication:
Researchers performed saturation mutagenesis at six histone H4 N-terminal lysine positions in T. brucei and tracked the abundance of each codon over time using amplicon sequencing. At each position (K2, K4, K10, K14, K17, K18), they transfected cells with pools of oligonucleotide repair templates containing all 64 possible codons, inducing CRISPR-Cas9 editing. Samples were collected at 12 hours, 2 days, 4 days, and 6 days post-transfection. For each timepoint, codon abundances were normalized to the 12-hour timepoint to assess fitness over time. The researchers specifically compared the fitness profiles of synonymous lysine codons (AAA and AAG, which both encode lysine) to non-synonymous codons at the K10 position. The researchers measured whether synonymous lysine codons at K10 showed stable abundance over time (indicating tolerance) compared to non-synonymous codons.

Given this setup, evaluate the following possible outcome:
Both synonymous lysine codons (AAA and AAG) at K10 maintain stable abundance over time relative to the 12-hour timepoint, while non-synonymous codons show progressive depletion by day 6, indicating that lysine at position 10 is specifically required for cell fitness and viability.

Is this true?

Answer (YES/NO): YES